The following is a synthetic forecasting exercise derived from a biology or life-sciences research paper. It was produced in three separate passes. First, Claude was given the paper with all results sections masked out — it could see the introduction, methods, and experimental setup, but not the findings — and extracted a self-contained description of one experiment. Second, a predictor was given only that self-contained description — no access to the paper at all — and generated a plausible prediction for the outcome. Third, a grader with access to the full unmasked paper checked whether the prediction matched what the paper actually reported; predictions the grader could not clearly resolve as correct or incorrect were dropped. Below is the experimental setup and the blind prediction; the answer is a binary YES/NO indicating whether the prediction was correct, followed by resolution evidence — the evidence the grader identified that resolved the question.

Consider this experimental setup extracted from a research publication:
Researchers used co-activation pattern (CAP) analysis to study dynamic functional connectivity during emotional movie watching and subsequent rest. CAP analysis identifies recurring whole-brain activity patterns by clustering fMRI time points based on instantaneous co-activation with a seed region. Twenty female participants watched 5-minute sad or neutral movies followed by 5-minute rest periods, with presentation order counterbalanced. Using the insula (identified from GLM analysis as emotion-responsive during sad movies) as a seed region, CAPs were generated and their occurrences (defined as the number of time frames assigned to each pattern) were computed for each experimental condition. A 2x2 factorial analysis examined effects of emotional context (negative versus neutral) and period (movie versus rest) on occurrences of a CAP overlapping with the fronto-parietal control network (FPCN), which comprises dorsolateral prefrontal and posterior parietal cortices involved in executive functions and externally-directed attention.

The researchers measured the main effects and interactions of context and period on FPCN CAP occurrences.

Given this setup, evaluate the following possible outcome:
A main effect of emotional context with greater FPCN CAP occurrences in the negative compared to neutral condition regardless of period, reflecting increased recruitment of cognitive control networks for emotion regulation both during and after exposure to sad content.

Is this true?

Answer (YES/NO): NO